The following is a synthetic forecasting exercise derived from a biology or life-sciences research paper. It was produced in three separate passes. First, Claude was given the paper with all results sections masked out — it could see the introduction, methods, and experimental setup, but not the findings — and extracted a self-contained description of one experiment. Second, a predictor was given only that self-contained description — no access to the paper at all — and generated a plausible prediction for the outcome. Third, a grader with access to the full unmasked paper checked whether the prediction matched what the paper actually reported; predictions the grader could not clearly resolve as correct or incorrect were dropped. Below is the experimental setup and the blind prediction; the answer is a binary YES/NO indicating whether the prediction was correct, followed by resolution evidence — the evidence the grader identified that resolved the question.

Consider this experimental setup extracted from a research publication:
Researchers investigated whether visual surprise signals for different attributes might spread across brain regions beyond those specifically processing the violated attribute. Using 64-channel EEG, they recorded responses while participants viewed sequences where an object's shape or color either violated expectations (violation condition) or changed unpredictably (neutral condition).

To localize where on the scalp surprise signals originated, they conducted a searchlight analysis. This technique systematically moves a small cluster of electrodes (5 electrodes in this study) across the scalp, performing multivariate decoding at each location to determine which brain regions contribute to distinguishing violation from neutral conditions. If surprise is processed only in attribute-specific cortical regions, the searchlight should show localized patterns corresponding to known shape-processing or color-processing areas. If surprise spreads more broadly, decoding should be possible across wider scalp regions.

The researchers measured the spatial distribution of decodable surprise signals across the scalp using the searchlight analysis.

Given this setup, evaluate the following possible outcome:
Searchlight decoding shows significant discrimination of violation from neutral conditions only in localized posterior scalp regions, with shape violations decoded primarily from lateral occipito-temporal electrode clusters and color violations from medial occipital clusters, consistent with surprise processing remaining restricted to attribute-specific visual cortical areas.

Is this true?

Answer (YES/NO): NO